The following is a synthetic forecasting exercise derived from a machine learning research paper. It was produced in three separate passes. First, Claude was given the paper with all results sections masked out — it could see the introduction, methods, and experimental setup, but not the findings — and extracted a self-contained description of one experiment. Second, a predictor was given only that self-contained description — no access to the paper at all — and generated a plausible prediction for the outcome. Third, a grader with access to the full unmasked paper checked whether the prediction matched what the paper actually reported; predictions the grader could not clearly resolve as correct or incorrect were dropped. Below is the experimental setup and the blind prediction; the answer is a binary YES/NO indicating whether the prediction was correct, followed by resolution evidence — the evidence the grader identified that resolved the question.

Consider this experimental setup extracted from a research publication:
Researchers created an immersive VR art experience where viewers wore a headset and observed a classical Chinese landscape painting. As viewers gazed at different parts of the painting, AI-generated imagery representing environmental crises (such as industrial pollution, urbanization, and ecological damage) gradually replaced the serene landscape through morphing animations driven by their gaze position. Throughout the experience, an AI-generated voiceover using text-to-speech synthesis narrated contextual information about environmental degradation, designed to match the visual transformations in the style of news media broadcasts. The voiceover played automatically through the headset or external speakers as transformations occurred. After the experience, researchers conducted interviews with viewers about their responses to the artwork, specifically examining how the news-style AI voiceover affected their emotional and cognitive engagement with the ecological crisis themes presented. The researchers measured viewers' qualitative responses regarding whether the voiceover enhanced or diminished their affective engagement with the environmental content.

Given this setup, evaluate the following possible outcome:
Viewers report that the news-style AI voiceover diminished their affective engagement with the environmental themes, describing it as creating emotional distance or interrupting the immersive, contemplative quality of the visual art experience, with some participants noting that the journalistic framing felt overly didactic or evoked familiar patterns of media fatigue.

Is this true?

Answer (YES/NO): YES